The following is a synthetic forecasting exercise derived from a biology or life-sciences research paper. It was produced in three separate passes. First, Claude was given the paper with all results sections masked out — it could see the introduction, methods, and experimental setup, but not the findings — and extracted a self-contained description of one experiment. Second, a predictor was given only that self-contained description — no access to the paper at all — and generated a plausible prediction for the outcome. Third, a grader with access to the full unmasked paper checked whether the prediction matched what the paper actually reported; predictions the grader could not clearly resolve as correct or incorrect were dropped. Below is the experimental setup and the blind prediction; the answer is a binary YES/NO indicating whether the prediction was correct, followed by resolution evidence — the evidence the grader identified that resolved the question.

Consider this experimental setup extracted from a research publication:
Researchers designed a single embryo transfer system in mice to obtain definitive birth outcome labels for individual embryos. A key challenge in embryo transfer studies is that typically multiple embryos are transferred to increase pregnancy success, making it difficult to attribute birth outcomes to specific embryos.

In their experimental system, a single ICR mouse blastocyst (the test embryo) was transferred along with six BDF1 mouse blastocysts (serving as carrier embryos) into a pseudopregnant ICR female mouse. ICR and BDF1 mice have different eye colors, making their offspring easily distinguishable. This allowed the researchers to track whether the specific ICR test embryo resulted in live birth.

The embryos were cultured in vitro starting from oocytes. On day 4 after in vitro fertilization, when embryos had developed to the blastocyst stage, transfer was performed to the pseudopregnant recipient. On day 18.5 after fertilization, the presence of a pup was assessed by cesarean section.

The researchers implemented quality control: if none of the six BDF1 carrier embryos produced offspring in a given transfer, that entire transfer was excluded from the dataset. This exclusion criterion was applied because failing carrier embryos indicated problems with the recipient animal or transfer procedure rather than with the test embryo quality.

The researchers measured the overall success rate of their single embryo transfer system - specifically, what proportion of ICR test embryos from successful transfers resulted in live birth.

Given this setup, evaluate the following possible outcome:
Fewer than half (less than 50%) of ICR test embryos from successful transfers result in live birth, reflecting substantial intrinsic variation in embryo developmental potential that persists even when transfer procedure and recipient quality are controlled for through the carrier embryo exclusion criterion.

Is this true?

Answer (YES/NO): NO